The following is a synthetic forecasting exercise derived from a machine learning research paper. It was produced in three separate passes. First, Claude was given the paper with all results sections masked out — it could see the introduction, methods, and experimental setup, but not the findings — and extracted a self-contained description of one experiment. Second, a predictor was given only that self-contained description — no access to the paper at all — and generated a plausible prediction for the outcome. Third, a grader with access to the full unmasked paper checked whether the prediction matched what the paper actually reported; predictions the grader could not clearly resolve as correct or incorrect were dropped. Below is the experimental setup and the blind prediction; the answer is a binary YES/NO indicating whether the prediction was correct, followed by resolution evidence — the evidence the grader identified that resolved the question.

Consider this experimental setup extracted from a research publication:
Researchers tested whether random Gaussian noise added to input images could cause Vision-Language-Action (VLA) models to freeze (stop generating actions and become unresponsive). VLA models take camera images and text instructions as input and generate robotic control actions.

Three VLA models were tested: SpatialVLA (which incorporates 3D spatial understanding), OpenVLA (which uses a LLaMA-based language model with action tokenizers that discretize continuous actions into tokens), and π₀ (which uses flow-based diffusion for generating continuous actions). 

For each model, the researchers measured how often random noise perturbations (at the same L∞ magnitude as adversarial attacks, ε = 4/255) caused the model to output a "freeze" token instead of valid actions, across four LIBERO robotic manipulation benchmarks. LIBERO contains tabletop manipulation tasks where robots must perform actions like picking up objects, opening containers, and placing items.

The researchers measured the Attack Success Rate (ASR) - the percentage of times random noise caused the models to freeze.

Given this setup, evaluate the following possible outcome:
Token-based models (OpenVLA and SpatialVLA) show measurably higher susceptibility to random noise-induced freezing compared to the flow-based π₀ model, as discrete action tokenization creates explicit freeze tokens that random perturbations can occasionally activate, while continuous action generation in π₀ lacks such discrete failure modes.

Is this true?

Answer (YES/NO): NO